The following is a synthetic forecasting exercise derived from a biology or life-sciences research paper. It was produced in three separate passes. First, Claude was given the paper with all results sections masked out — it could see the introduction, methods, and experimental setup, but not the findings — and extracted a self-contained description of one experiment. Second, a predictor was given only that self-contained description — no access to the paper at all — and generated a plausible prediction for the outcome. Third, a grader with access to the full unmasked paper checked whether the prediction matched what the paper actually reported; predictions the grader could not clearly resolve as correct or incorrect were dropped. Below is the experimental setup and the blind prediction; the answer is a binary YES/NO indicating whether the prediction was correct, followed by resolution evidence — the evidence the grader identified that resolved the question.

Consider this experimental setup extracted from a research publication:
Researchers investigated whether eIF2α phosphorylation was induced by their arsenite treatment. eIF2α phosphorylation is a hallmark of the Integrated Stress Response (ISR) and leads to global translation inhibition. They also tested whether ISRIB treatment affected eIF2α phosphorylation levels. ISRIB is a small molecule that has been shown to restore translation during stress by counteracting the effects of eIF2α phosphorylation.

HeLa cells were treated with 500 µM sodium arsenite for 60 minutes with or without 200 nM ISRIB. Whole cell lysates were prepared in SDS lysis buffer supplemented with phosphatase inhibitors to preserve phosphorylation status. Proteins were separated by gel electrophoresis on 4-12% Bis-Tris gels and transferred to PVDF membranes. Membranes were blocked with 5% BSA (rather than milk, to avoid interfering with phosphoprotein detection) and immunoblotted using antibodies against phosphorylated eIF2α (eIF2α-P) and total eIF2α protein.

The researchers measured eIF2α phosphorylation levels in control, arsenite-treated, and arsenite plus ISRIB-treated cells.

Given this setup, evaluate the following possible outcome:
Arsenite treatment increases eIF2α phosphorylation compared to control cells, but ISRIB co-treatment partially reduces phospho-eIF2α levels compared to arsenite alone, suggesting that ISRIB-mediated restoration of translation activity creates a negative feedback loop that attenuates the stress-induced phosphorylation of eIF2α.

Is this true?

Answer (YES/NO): NO